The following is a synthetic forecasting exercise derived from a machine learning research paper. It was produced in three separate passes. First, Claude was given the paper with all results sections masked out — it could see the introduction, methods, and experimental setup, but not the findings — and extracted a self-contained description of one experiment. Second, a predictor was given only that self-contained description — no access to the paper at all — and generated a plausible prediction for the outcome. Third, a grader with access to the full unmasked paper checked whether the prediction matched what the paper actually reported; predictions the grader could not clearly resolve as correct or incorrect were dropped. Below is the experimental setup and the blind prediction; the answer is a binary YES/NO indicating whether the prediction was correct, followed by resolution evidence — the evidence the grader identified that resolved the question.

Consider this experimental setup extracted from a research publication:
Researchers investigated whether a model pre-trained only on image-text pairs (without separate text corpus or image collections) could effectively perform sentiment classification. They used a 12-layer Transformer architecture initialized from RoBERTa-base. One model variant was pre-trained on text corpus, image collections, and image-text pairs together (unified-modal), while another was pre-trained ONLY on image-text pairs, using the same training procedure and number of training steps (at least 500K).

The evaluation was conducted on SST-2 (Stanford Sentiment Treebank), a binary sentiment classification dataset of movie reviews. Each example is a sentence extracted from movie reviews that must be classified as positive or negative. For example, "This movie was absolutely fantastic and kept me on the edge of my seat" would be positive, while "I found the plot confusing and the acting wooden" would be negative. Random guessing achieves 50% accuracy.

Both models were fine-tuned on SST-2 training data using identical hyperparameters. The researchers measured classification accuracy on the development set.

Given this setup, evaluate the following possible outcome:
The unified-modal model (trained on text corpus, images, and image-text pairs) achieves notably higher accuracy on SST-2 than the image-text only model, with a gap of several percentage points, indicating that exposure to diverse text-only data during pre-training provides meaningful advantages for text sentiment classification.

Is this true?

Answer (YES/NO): YES